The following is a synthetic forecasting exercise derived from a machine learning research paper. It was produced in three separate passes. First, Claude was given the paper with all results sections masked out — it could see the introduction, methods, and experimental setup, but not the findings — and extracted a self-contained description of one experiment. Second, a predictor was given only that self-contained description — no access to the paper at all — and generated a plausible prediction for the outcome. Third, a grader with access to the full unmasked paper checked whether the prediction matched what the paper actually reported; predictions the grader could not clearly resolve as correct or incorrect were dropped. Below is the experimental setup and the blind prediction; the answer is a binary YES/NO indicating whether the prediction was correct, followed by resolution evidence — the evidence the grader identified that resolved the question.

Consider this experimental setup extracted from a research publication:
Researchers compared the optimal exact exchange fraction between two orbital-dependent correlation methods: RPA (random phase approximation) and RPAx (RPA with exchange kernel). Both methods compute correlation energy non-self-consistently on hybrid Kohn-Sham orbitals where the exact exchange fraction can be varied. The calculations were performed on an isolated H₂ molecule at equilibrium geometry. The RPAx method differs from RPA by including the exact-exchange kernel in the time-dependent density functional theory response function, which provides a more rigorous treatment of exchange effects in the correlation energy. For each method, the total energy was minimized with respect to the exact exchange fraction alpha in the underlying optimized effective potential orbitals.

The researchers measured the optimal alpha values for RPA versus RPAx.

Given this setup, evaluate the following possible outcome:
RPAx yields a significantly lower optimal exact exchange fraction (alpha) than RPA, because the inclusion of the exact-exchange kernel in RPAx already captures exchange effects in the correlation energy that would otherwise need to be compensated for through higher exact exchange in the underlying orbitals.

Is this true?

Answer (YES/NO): NO